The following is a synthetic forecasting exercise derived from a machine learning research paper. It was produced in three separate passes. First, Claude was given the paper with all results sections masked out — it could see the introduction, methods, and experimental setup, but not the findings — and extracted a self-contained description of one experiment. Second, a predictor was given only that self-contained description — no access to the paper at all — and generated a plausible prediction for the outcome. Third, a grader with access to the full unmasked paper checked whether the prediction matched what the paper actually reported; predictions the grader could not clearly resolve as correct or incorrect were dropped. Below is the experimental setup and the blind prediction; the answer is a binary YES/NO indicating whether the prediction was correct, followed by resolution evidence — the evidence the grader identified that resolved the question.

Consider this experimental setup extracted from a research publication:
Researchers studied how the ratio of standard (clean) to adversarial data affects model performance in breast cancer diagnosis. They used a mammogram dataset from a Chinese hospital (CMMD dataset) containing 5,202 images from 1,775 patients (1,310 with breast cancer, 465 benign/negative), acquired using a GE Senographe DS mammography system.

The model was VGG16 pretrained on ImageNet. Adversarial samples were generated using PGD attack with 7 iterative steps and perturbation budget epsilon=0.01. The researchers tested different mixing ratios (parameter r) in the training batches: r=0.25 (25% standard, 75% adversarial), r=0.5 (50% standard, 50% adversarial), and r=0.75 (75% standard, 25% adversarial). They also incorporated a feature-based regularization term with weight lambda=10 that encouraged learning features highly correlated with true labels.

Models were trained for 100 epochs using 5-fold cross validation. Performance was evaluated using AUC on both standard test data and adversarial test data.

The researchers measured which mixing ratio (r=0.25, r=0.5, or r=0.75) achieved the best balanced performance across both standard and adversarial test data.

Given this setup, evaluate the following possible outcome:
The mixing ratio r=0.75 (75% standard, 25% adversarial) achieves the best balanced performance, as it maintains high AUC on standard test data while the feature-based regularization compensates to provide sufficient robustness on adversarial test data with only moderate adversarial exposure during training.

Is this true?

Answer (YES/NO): YES